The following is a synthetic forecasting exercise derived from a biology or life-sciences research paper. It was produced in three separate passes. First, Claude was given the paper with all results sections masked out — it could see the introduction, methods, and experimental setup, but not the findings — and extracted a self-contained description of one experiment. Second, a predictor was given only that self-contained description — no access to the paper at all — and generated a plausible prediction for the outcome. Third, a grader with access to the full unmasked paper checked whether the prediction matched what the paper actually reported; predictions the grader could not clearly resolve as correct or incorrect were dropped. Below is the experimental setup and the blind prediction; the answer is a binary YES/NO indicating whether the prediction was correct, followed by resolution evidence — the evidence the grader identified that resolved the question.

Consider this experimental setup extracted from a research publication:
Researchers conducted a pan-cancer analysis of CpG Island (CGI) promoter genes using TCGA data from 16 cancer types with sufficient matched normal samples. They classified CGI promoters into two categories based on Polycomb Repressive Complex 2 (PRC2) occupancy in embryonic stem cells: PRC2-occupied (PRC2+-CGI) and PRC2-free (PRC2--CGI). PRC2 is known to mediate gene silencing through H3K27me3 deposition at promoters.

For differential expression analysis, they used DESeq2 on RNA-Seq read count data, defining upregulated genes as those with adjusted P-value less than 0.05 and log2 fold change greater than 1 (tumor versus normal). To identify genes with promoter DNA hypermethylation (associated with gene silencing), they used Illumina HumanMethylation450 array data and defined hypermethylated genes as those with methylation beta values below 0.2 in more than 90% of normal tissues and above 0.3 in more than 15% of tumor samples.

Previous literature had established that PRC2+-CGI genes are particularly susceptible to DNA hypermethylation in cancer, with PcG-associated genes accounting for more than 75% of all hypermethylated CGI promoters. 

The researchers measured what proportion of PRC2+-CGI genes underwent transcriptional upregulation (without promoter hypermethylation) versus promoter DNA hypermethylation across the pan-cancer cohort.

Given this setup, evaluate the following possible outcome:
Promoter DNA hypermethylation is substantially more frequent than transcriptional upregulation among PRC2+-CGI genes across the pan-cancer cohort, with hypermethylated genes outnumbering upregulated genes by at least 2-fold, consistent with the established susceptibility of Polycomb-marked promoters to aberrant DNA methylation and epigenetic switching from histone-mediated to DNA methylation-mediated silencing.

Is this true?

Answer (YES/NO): NO